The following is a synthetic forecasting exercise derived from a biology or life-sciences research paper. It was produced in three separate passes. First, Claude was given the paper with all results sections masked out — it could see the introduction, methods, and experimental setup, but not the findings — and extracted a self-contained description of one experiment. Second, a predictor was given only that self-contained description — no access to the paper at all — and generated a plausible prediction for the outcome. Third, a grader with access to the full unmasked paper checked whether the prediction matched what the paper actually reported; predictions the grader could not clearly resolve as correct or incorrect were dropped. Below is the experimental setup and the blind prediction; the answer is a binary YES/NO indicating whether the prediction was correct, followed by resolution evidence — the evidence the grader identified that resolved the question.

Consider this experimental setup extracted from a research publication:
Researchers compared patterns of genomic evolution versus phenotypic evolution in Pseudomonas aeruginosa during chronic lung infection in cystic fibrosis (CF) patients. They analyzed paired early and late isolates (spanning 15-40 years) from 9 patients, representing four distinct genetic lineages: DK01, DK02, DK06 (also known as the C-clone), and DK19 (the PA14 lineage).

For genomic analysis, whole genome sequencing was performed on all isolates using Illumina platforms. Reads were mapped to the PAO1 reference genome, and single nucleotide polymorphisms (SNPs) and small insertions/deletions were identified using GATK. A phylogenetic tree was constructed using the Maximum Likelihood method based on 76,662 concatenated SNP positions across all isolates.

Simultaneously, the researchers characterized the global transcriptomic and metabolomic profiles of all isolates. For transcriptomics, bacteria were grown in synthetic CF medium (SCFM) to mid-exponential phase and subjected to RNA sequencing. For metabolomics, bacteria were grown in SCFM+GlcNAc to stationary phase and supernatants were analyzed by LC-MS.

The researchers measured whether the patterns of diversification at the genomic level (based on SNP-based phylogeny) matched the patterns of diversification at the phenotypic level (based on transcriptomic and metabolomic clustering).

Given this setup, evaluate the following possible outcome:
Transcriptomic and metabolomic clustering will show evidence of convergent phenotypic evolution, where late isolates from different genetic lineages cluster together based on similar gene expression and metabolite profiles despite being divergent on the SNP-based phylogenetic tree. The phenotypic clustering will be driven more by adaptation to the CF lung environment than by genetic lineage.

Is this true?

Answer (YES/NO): YES